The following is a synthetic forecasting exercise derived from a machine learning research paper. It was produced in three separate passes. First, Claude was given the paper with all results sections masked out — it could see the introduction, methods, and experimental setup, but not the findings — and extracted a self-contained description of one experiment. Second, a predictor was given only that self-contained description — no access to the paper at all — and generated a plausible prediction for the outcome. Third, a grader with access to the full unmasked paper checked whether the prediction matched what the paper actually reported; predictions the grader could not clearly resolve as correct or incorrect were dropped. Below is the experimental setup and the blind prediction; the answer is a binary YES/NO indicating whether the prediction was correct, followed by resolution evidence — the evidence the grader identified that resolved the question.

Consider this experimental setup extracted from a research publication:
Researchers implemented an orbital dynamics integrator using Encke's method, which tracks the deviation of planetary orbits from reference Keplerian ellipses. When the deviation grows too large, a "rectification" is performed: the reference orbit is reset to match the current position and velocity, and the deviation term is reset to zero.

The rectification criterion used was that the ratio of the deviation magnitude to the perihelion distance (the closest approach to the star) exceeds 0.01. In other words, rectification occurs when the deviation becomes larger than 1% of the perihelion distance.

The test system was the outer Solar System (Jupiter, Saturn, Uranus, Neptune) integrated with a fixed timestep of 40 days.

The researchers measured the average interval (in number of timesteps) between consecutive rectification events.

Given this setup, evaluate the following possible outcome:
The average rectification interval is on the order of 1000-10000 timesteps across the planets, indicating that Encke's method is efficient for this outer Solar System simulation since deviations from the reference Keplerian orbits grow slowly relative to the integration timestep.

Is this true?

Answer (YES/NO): NO